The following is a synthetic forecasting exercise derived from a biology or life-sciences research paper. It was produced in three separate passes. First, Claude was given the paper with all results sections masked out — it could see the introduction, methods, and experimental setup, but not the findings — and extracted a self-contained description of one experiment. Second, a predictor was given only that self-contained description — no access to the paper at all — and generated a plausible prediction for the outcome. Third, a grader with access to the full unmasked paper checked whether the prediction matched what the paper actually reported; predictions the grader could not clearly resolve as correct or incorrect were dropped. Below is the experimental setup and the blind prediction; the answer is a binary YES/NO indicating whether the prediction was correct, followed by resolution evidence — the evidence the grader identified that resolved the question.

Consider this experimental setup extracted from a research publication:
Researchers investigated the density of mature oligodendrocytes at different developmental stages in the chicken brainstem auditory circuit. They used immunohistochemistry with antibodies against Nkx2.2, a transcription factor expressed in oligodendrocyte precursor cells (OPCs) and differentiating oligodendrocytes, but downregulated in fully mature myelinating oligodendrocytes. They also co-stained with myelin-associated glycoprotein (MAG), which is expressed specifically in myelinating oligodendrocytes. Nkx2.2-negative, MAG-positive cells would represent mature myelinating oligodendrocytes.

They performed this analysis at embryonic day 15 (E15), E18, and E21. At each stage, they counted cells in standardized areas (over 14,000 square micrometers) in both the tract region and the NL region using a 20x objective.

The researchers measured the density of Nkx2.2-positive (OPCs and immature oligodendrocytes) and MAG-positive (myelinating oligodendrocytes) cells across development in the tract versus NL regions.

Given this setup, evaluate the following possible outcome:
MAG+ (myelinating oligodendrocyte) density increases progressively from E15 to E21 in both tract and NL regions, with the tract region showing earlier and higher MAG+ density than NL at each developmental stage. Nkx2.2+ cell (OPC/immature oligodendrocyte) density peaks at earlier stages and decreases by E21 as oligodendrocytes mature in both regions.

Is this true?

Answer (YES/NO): NO